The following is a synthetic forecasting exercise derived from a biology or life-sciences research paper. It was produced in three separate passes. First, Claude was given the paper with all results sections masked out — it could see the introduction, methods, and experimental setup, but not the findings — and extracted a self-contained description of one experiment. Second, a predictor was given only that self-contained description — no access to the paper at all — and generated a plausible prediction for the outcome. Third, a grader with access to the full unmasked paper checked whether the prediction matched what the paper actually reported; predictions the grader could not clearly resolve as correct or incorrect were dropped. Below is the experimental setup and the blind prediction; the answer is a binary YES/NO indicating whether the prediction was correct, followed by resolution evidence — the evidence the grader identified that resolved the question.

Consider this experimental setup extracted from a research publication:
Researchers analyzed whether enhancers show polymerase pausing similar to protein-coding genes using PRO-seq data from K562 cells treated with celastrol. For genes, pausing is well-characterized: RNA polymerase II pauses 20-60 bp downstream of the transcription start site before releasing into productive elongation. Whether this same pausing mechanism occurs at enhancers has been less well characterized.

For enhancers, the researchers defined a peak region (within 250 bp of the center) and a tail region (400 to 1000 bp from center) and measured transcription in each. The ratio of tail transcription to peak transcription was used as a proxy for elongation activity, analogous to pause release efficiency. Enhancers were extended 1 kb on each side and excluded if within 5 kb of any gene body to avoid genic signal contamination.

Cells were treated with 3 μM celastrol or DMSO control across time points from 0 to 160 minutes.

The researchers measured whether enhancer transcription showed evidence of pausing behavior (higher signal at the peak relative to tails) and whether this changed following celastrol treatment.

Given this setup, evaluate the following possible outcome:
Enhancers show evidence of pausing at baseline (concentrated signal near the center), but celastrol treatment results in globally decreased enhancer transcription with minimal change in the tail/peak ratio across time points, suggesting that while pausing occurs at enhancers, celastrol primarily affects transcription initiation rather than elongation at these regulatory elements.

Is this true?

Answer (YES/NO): NO